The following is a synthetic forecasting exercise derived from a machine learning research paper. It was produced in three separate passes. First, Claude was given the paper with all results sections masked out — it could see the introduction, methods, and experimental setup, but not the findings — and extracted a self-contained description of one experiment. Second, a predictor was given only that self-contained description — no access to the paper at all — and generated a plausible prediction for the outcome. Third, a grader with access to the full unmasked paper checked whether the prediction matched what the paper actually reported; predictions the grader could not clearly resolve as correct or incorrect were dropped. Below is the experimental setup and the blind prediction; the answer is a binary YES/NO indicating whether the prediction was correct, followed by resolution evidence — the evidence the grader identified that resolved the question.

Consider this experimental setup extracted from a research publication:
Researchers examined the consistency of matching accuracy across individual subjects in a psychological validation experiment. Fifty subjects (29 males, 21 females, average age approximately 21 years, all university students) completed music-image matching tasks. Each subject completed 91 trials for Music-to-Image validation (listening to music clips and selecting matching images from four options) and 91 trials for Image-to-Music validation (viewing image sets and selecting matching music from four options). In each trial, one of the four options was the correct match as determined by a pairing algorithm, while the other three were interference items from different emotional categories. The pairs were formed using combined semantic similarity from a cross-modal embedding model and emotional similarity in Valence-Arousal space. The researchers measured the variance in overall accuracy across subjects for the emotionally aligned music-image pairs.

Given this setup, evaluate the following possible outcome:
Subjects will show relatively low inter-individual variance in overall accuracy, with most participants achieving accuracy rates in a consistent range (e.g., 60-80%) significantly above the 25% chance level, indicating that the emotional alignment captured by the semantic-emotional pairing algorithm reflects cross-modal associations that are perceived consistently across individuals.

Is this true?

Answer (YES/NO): NO